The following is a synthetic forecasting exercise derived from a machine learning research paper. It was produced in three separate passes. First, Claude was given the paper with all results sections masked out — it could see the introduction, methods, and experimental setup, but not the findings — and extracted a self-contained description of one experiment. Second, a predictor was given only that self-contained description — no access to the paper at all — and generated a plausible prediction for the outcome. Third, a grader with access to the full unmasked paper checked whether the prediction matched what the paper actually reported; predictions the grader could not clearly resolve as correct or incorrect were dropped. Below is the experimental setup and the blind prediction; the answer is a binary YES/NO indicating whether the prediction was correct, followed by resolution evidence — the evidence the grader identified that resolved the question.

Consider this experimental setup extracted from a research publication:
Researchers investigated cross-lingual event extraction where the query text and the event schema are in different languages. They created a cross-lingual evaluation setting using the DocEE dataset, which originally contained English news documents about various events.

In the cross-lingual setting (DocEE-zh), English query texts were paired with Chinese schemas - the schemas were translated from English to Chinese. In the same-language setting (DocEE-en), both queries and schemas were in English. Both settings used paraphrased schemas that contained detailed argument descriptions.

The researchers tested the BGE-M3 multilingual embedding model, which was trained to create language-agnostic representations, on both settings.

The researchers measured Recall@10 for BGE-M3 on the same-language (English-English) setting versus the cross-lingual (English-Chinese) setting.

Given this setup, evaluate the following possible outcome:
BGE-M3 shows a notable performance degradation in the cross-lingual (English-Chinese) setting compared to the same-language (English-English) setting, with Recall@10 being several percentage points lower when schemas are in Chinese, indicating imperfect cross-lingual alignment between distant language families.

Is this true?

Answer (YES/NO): NO